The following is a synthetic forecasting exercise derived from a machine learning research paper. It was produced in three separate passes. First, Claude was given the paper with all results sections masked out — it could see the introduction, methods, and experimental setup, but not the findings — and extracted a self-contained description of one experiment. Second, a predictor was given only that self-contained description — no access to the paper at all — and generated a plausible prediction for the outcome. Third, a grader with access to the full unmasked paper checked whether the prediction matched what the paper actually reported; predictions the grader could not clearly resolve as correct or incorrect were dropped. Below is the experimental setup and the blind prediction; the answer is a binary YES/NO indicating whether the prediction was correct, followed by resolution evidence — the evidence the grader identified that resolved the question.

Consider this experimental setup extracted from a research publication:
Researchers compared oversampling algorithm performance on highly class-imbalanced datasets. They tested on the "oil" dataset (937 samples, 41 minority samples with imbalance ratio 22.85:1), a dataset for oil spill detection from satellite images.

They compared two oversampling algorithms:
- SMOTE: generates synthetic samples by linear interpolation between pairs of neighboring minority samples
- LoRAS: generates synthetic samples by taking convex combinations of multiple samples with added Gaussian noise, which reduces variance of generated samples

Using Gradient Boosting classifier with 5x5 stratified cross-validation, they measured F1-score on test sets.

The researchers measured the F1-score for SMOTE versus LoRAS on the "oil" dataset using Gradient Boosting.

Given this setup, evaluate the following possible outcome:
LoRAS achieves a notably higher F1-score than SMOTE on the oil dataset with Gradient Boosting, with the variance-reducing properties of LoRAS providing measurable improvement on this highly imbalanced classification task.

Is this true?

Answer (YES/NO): NO